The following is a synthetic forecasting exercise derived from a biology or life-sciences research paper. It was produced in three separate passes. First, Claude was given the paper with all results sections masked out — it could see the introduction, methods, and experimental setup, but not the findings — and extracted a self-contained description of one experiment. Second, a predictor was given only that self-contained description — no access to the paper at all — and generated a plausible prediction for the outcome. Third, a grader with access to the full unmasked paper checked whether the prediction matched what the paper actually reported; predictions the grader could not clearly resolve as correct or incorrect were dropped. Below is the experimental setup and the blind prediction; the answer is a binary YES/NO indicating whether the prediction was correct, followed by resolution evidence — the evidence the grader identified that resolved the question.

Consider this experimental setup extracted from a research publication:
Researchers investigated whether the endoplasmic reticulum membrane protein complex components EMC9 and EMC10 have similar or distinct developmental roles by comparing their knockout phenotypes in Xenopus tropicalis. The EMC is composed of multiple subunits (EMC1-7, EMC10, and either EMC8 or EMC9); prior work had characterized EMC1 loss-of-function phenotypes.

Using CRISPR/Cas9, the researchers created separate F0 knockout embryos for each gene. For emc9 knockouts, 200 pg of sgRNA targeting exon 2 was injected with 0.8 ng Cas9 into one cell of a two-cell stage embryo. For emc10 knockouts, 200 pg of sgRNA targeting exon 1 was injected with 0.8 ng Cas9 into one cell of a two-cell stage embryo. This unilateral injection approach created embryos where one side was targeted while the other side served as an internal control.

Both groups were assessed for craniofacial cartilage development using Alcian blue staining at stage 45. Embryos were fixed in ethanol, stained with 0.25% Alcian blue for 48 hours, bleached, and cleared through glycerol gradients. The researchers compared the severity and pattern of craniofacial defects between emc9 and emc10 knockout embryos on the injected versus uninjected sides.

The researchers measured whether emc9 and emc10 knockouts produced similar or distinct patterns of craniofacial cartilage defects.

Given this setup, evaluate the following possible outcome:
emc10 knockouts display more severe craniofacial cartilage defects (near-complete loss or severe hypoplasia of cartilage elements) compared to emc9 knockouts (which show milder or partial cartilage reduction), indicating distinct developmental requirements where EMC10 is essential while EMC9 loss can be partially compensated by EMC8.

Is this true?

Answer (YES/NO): NO